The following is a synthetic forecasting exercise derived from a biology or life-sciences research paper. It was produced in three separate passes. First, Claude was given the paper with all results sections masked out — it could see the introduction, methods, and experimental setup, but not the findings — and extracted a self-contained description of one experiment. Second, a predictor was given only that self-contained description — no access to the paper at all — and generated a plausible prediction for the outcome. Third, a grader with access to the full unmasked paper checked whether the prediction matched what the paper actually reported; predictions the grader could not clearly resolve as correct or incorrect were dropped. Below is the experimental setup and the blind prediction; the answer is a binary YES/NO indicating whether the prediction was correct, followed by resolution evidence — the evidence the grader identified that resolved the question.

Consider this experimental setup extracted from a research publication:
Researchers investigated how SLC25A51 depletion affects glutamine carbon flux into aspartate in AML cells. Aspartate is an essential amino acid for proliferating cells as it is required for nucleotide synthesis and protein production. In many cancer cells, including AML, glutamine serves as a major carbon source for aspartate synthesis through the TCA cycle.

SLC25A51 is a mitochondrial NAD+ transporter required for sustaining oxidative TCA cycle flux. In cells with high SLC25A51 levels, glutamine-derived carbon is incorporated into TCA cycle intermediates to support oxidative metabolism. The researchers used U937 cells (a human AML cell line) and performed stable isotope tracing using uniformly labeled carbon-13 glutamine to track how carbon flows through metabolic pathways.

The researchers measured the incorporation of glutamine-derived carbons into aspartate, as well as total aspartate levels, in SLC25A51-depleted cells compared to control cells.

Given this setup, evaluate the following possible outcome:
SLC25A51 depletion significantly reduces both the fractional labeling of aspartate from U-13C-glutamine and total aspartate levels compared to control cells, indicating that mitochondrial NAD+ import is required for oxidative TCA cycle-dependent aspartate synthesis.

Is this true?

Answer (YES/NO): NO